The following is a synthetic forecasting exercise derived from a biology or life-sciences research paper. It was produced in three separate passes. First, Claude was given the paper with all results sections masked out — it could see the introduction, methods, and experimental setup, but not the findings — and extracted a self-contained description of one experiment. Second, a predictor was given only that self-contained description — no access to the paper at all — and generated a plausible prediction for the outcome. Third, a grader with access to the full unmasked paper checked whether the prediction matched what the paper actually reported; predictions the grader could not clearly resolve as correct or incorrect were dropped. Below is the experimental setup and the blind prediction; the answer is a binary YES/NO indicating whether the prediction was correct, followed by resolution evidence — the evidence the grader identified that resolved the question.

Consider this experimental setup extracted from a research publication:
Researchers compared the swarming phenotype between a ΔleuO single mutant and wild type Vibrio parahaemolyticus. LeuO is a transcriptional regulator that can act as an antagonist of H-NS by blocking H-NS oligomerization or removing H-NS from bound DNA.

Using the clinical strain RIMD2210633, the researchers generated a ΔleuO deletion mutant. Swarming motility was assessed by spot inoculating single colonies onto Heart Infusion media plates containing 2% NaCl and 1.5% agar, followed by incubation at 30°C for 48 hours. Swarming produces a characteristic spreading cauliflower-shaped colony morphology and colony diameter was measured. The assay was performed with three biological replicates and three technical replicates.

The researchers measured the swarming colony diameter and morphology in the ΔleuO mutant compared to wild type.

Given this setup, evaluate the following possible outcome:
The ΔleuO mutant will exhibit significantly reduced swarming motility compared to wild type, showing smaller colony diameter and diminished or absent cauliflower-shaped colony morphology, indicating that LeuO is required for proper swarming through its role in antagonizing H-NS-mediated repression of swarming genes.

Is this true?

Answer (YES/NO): NO